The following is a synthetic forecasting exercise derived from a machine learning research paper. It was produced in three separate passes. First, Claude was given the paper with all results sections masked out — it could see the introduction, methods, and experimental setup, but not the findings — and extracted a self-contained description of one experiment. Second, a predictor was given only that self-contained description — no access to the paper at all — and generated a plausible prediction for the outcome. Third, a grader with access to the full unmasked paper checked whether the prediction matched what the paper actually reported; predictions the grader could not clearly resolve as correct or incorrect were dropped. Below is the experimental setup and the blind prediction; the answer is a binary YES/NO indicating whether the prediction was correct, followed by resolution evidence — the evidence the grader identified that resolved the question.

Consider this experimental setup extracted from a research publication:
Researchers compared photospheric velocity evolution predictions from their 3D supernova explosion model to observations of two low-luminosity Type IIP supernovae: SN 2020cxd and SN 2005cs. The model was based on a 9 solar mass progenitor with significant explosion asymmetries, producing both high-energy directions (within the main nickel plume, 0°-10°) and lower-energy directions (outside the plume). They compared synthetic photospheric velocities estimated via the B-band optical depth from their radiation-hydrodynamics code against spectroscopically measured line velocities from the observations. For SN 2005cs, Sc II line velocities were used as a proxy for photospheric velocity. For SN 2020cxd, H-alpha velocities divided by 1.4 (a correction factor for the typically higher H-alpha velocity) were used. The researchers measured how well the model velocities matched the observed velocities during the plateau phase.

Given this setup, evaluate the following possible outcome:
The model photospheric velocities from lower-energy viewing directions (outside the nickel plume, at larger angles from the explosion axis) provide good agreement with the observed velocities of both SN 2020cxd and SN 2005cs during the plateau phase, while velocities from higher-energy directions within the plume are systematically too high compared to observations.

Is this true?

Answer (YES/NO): NO